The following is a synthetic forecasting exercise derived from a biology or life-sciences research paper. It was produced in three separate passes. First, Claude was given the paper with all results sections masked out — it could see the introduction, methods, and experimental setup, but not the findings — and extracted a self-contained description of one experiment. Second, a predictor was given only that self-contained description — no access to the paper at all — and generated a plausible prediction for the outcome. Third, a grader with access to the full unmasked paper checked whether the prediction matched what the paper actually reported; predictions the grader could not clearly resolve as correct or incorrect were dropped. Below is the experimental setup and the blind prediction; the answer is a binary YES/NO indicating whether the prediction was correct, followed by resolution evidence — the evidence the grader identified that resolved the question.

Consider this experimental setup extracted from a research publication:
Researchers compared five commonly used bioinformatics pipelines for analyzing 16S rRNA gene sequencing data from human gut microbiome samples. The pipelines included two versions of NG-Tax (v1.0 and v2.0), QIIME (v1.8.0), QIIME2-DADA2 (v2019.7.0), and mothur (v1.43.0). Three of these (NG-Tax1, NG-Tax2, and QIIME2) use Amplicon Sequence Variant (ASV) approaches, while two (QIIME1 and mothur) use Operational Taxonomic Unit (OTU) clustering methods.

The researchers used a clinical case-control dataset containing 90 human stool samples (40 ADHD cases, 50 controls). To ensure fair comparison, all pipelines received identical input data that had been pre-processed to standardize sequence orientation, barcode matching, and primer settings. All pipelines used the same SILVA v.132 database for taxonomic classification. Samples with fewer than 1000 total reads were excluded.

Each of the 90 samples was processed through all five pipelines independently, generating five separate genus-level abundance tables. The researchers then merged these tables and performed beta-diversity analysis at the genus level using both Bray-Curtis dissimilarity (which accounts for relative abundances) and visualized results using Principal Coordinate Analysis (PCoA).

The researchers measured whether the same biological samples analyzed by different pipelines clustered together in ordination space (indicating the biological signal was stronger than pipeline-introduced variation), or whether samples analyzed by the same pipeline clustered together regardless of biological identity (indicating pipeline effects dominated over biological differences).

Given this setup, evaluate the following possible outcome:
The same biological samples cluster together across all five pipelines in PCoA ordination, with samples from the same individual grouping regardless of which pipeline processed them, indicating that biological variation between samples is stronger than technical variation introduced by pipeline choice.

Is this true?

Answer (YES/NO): YES